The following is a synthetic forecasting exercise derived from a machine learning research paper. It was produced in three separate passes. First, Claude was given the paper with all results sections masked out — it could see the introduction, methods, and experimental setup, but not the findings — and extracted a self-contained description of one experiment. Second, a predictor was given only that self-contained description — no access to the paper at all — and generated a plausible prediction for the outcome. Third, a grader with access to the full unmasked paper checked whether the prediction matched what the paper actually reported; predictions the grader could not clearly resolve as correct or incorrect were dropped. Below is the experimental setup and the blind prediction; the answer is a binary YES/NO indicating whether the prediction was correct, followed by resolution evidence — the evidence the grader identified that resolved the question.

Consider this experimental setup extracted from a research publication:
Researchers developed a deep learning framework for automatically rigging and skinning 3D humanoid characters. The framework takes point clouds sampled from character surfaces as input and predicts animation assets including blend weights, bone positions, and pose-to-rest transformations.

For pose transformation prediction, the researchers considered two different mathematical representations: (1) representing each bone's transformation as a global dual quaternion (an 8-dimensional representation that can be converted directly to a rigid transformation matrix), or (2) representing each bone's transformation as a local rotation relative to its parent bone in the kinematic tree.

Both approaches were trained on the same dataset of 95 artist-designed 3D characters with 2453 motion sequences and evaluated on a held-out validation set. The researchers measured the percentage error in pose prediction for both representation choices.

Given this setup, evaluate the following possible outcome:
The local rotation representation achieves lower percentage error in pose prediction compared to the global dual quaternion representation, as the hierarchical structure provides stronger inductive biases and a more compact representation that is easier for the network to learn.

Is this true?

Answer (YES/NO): NO